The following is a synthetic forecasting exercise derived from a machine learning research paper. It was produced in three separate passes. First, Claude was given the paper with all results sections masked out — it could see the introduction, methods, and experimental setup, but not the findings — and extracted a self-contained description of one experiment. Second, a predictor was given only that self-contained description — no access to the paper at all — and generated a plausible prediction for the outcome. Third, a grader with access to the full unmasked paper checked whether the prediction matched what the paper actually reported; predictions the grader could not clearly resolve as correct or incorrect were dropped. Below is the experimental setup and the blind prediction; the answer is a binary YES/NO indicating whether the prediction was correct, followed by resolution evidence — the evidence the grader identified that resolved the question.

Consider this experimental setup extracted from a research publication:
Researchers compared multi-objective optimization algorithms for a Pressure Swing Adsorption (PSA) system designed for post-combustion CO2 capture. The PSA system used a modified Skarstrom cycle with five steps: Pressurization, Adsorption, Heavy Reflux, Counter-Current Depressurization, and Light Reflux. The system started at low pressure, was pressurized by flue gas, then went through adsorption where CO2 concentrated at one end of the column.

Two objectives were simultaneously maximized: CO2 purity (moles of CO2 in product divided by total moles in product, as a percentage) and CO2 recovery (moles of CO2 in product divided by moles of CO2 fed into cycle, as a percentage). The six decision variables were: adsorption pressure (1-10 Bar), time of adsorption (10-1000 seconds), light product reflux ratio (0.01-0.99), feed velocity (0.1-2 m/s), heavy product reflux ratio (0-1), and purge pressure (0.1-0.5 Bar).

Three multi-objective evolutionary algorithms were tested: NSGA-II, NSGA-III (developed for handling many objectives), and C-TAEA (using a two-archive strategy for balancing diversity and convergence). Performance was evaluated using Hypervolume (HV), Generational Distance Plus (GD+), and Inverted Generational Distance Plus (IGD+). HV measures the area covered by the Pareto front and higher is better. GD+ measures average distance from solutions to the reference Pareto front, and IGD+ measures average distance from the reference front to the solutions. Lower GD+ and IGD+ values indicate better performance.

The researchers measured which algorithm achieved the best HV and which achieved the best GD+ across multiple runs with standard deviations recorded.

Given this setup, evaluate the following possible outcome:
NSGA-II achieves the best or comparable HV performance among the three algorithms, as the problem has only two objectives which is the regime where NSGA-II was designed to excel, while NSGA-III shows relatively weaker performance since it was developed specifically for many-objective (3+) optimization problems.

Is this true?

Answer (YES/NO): NO